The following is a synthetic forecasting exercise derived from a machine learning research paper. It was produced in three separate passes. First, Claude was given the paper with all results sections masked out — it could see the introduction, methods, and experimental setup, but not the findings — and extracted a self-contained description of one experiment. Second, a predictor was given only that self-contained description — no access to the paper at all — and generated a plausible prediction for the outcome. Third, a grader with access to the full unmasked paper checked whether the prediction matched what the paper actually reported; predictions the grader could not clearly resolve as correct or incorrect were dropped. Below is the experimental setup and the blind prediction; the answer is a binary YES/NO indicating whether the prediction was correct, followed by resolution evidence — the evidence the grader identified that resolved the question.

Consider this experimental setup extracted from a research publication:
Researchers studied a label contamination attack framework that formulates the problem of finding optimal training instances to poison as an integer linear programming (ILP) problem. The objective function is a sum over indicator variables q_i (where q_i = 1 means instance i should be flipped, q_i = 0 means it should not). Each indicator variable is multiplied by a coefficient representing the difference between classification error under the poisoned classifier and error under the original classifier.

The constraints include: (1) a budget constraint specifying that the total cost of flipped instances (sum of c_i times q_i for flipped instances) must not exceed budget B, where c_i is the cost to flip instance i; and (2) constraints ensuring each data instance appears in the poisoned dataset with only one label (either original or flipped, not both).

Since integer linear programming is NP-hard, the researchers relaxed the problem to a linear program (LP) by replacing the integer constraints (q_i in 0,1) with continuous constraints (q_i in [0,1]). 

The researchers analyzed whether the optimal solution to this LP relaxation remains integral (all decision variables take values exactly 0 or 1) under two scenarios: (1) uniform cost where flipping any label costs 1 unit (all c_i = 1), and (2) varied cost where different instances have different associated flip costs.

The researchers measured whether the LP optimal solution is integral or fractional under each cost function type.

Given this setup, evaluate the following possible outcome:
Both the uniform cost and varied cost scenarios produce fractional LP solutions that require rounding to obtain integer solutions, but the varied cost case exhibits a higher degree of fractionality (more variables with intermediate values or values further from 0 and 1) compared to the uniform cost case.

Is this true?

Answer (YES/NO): NO